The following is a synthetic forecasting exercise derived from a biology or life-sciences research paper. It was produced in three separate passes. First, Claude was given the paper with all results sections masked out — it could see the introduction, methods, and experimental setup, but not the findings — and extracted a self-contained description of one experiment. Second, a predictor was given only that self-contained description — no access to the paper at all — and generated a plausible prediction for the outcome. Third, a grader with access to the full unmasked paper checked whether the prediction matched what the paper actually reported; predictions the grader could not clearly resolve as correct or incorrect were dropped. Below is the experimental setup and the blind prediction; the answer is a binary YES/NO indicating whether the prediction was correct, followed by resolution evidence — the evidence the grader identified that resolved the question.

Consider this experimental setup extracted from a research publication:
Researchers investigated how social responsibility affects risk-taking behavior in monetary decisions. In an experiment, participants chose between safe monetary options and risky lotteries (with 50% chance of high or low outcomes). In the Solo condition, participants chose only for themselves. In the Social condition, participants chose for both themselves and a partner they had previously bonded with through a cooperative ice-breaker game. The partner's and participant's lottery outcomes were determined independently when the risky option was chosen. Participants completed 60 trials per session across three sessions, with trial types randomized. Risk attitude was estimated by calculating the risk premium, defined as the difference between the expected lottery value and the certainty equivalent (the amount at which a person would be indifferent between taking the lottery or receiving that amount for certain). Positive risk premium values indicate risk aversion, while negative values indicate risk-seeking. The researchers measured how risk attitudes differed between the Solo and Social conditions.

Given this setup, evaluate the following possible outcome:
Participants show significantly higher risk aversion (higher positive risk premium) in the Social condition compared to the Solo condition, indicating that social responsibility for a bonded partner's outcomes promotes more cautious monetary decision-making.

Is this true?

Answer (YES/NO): NO